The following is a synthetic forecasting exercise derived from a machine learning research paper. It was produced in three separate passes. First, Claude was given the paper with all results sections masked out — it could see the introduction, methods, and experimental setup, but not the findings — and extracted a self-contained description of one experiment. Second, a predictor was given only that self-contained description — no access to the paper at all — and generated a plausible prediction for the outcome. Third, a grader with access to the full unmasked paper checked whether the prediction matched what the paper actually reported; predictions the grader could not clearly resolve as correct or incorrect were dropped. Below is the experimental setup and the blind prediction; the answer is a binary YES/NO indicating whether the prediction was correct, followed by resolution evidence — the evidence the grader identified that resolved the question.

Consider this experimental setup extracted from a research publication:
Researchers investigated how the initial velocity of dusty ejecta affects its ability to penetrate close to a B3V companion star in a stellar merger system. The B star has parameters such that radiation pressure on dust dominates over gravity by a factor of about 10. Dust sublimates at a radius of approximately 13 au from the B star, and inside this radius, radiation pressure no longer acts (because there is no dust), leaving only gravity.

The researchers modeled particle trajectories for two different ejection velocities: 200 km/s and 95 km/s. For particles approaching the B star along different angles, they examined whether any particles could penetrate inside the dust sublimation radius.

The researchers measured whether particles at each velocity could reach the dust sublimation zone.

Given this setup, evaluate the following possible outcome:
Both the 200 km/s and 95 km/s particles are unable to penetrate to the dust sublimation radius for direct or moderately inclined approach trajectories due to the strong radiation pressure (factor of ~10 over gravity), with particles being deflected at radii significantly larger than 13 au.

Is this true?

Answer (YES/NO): NO